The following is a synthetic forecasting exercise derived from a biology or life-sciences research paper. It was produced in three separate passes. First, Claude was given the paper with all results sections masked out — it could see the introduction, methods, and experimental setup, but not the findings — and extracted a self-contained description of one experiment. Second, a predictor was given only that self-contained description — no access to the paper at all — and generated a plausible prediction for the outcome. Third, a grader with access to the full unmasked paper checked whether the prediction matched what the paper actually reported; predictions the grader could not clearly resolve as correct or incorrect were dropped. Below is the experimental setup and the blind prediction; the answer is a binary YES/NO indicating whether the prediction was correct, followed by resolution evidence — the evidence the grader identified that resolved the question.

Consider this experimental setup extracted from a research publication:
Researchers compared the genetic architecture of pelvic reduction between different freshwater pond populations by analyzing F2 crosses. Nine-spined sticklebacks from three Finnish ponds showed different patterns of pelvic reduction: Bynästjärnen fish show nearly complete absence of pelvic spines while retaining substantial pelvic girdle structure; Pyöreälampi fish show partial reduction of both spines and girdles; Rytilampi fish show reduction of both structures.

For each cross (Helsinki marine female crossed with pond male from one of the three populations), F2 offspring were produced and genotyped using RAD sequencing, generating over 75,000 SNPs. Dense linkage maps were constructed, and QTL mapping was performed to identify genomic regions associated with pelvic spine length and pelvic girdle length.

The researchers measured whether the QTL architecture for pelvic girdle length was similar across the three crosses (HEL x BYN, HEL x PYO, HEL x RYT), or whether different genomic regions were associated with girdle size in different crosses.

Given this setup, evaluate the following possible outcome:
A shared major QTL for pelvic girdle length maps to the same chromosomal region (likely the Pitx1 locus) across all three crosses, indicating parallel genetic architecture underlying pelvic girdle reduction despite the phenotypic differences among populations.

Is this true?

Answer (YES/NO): NO